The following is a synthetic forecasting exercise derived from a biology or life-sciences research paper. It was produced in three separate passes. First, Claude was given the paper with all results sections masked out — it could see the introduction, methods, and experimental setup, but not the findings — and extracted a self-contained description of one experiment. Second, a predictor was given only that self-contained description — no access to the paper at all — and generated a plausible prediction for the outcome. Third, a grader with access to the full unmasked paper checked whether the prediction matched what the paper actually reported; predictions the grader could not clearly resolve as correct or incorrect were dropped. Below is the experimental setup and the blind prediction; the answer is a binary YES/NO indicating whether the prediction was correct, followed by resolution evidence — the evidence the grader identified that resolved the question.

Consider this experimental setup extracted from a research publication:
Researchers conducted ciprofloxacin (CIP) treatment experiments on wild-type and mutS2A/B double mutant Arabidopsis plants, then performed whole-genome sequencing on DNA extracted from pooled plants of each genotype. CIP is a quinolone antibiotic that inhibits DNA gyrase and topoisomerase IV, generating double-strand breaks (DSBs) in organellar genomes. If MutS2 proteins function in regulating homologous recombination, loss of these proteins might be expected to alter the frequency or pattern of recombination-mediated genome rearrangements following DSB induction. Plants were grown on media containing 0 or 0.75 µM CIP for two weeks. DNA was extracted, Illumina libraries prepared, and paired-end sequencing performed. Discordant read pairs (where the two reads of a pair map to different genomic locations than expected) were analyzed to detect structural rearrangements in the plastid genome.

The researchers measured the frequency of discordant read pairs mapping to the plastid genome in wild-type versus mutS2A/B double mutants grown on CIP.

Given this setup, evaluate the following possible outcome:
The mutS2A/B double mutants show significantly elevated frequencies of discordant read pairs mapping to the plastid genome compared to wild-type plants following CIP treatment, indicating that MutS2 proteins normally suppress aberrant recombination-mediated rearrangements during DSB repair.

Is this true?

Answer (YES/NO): YES